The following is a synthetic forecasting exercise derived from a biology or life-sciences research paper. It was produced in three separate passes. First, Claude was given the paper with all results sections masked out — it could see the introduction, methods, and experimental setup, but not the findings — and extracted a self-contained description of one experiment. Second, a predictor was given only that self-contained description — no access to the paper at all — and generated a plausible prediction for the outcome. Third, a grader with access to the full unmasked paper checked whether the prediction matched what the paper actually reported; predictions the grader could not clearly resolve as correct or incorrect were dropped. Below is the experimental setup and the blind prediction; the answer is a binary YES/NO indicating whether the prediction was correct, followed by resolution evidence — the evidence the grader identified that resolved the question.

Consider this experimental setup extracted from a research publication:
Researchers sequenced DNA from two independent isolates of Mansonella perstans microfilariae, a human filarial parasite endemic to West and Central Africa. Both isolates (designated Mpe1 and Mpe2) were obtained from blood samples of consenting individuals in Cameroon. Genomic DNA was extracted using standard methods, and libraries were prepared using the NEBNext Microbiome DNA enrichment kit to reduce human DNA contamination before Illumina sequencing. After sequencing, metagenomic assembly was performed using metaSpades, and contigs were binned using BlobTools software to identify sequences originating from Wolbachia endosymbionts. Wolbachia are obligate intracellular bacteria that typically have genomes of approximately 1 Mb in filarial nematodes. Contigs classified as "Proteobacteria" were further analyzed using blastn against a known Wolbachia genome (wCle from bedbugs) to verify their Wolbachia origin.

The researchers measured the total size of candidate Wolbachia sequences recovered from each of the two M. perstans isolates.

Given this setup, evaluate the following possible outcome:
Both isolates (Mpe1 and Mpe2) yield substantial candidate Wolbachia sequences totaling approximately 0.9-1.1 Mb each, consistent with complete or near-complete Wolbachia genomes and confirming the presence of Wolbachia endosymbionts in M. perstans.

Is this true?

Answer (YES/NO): NO